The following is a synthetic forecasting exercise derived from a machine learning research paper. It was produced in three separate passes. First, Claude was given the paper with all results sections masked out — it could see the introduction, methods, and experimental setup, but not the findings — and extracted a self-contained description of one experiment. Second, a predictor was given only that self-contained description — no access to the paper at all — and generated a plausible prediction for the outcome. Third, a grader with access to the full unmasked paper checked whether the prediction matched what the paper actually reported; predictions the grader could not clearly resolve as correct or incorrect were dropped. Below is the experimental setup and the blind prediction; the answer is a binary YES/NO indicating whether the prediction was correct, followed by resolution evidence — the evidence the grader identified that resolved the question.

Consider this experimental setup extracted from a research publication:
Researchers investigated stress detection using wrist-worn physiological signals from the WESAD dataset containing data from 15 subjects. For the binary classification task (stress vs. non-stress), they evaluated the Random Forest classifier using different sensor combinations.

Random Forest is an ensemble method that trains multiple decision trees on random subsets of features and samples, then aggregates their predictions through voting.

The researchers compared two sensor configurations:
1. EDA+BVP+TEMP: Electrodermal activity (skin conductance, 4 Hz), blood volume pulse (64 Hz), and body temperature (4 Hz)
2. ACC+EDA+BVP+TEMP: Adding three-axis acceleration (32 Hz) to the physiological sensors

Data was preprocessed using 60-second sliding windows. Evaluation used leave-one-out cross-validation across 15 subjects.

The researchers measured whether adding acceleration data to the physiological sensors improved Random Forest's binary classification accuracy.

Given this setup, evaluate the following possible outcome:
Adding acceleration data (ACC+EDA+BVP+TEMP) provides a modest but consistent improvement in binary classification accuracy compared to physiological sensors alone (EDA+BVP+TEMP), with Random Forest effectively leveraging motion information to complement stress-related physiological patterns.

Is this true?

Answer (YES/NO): NO